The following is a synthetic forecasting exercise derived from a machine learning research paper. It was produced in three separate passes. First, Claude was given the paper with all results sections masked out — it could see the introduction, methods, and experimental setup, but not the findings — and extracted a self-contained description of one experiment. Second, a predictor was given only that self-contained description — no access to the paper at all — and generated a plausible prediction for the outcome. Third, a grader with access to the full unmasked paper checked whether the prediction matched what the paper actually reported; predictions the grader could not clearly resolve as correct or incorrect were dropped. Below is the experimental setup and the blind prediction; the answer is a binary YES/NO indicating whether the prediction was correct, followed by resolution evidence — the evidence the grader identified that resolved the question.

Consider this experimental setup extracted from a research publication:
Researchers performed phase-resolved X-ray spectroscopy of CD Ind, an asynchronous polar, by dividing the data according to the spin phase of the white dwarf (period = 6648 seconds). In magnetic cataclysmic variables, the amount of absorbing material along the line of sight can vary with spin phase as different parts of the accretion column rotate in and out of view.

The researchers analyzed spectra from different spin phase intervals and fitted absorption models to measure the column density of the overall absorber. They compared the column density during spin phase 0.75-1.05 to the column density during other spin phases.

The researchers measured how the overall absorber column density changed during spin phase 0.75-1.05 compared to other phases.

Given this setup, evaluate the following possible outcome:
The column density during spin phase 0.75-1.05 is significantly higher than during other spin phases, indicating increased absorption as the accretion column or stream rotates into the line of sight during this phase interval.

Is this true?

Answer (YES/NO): YES